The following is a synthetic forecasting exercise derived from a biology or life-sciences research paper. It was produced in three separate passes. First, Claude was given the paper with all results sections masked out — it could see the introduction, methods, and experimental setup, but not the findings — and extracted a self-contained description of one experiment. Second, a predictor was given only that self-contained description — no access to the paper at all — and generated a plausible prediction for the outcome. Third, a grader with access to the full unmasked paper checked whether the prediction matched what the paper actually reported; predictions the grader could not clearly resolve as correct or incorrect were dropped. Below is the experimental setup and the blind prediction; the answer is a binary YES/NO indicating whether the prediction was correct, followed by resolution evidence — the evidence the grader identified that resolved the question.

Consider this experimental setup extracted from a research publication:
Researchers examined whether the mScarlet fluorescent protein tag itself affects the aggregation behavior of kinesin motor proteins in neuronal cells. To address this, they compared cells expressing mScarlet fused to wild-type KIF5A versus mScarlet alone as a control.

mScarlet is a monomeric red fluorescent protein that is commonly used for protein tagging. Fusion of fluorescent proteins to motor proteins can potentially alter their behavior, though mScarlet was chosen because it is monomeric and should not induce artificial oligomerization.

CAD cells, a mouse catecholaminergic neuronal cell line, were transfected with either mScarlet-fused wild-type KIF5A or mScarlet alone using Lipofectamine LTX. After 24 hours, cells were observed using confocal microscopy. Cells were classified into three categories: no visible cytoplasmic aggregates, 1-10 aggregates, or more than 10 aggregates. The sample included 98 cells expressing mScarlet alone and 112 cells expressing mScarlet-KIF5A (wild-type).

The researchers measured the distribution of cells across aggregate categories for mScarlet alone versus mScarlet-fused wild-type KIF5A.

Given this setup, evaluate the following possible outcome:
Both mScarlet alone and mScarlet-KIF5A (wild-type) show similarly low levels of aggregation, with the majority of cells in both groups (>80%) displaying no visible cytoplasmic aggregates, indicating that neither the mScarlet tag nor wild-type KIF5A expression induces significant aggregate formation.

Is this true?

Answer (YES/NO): NO